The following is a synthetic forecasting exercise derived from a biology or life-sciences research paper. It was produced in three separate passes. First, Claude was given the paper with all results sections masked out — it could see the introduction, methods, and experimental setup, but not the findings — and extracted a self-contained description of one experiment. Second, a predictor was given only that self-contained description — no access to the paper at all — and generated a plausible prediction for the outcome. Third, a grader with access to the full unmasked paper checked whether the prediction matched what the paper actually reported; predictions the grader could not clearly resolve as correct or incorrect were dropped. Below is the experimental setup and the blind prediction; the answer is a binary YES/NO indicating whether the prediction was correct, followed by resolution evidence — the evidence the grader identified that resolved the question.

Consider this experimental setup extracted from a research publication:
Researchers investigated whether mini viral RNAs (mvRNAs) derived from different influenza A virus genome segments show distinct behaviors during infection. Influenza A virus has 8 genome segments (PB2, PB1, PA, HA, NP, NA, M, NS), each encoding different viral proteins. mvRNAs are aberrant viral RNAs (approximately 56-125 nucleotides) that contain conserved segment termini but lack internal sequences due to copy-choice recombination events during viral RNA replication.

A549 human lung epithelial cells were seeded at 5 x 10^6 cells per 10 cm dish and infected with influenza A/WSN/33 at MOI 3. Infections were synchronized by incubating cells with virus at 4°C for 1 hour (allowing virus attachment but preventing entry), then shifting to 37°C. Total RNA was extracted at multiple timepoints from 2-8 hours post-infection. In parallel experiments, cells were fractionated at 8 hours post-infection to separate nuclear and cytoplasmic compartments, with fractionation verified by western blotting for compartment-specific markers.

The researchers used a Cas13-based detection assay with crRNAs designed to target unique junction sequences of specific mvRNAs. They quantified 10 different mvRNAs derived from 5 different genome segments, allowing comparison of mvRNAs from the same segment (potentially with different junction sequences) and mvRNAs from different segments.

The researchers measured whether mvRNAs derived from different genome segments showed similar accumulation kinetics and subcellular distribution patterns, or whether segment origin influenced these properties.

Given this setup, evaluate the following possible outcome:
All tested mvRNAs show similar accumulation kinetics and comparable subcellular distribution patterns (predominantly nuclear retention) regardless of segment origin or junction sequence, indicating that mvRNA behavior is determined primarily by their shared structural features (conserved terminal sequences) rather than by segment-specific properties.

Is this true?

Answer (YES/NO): NO